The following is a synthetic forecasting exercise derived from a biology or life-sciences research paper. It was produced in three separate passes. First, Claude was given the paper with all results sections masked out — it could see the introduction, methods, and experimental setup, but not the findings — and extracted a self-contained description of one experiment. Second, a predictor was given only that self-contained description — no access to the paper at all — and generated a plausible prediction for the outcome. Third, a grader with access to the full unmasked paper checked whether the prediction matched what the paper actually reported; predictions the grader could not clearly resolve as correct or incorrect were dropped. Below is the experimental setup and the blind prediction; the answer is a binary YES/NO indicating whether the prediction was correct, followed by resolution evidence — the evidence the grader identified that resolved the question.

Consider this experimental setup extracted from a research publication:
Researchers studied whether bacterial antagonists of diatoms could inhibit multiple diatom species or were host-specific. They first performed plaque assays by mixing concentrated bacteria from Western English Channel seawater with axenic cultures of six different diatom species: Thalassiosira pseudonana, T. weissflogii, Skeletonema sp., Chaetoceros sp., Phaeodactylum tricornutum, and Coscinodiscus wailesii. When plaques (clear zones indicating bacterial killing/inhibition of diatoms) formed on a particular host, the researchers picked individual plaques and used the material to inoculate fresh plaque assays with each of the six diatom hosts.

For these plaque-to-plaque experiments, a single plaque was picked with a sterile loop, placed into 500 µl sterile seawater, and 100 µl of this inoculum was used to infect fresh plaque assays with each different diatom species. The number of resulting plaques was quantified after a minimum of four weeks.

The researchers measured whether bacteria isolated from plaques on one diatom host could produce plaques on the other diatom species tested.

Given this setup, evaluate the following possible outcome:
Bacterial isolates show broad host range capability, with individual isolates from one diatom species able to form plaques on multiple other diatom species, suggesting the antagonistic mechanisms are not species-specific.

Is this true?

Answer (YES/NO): NO